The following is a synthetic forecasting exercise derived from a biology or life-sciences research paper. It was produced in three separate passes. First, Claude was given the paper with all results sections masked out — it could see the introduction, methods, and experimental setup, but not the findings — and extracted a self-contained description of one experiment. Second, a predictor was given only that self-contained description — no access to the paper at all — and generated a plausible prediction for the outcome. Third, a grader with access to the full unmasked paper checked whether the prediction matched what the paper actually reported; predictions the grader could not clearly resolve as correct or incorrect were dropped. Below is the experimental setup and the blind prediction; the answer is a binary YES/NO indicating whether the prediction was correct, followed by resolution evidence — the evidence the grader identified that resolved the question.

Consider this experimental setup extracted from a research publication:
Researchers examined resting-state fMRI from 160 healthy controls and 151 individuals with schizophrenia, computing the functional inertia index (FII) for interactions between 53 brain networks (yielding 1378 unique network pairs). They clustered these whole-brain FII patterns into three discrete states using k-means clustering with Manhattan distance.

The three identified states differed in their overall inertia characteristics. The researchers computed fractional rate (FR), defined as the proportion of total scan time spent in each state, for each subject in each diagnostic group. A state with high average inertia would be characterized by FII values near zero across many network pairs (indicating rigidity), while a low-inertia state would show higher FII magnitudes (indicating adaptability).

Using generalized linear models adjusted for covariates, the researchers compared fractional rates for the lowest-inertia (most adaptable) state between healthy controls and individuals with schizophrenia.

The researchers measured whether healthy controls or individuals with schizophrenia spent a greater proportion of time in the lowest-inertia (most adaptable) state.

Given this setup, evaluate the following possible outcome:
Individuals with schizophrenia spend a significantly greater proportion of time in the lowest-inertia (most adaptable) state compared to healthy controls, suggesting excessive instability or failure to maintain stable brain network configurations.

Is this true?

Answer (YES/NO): YES